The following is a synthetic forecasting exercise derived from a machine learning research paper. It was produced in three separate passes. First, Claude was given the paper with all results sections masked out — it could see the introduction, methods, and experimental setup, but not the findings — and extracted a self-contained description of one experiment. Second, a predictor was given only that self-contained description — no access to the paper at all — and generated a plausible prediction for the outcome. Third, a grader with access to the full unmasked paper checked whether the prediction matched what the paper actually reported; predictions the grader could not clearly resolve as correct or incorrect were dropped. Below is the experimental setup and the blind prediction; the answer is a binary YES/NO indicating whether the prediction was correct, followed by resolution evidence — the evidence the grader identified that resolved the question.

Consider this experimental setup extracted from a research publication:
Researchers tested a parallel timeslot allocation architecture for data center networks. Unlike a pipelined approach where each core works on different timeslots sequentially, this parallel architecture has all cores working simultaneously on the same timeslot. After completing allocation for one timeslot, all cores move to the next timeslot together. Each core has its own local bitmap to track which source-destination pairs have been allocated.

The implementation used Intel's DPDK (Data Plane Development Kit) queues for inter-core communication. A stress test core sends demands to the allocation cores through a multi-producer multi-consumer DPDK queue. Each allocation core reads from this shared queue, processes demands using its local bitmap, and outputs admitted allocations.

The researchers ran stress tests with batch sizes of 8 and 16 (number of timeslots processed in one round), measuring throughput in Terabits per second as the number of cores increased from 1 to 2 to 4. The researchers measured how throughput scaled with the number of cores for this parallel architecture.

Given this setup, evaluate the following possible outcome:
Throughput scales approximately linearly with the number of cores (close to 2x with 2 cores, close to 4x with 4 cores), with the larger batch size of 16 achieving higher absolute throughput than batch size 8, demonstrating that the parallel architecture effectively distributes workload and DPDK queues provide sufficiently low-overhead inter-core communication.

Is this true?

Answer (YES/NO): NO